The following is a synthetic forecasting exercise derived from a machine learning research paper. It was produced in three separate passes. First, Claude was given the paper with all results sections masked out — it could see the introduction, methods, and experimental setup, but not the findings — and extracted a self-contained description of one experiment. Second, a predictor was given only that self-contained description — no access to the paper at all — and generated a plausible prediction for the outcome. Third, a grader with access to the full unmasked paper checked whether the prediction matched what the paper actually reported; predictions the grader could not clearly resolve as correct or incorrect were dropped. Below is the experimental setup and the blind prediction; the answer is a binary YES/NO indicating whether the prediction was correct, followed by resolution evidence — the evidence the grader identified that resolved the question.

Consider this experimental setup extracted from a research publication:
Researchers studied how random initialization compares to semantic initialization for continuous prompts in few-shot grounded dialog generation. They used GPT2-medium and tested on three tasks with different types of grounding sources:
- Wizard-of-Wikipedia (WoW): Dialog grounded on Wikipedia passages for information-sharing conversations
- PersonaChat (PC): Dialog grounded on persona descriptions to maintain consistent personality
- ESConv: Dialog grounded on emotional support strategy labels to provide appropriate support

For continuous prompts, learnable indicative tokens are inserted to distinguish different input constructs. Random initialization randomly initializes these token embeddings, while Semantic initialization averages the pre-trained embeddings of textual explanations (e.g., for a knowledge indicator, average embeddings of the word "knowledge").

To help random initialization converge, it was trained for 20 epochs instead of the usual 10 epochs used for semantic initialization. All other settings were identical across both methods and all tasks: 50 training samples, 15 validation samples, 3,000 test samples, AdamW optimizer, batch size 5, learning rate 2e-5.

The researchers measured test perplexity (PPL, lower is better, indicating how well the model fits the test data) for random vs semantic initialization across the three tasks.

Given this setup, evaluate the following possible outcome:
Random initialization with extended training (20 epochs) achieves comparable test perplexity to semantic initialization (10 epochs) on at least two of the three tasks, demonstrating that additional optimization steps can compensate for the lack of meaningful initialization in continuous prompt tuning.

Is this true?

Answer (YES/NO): NO